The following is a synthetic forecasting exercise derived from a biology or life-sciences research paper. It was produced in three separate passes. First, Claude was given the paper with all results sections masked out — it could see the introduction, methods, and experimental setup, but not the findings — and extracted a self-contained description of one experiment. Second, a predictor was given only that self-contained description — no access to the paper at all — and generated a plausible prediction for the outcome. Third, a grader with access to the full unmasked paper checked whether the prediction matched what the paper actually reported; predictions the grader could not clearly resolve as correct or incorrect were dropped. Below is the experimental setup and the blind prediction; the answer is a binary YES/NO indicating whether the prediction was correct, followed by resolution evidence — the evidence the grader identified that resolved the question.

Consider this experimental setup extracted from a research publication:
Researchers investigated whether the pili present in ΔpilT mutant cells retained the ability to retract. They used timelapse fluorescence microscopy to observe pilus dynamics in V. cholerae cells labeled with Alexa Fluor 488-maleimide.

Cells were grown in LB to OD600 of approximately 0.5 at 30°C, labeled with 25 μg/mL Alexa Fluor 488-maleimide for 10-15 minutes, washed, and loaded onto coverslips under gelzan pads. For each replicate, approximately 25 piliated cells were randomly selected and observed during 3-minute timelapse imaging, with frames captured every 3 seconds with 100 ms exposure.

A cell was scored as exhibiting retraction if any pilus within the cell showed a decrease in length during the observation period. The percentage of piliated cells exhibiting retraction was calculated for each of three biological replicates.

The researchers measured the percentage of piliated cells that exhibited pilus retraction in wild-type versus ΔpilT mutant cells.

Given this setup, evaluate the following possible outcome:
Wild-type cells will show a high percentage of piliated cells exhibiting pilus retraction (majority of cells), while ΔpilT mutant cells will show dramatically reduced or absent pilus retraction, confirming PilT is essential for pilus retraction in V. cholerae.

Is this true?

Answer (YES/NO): YES